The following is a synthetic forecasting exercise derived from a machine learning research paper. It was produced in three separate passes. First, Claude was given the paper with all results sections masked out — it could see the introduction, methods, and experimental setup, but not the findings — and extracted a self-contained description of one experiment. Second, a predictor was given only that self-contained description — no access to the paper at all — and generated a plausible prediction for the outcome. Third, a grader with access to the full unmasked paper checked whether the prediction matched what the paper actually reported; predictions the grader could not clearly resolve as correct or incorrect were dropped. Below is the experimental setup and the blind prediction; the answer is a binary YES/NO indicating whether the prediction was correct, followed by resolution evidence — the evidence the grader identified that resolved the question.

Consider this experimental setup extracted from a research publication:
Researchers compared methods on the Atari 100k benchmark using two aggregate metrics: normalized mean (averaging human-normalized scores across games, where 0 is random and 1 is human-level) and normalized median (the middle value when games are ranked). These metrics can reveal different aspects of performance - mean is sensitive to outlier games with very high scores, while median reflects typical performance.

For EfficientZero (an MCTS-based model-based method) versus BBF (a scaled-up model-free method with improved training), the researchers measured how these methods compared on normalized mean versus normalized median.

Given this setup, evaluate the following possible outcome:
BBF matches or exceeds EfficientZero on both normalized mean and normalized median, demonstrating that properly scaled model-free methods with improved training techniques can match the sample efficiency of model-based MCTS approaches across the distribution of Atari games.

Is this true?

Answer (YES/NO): NO